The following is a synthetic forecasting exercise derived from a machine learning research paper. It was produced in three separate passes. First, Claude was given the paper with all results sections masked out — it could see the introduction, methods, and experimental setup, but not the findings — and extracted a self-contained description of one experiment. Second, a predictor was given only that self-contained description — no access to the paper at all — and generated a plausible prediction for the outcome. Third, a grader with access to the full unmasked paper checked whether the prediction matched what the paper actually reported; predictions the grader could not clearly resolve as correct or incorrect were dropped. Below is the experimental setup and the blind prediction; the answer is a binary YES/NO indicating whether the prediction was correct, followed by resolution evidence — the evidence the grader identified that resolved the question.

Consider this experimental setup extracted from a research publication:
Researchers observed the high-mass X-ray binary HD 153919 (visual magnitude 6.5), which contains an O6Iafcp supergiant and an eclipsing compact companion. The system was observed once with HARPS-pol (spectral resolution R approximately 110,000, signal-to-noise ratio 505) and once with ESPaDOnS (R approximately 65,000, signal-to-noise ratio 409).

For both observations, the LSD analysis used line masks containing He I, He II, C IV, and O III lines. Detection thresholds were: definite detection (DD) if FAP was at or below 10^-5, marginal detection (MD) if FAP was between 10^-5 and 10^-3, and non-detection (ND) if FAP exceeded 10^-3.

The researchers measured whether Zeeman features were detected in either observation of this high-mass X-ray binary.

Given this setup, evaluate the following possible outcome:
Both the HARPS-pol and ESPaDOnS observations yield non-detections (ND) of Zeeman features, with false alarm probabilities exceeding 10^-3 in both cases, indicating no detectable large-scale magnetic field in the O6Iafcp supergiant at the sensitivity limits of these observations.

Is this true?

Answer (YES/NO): YES